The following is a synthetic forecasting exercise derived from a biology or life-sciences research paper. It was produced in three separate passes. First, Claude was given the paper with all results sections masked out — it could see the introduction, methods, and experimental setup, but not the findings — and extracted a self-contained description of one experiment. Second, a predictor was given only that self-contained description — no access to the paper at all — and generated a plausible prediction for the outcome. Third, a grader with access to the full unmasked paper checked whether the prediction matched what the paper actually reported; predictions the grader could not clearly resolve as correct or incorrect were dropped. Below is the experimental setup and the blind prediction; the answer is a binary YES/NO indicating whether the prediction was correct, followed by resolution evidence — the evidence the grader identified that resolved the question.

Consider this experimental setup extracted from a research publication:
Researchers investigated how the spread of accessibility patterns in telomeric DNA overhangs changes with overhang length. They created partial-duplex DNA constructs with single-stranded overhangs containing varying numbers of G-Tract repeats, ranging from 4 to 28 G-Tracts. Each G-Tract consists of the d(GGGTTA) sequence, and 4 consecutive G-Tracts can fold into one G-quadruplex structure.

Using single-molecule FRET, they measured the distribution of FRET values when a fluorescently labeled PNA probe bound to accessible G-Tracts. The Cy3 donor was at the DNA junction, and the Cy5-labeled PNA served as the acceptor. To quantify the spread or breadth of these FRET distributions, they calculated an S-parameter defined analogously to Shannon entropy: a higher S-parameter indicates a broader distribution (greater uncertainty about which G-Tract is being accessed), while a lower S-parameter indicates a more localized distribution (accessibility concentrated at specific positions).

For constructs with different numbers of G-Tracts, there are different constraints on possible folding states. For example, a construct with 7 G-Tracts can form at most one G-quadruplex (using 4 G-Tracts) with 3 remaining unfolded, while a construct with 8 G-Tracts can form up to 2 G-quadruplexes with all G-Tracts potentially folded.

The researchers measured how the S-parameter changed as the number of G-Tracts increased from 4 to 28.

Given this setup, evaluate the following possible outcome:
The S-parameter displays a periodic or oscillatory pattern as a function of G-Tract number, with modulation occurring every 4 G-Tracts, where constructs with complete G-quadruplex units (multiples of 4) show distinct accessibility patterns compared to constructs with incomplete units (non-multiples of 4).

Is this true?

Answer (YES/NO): YES